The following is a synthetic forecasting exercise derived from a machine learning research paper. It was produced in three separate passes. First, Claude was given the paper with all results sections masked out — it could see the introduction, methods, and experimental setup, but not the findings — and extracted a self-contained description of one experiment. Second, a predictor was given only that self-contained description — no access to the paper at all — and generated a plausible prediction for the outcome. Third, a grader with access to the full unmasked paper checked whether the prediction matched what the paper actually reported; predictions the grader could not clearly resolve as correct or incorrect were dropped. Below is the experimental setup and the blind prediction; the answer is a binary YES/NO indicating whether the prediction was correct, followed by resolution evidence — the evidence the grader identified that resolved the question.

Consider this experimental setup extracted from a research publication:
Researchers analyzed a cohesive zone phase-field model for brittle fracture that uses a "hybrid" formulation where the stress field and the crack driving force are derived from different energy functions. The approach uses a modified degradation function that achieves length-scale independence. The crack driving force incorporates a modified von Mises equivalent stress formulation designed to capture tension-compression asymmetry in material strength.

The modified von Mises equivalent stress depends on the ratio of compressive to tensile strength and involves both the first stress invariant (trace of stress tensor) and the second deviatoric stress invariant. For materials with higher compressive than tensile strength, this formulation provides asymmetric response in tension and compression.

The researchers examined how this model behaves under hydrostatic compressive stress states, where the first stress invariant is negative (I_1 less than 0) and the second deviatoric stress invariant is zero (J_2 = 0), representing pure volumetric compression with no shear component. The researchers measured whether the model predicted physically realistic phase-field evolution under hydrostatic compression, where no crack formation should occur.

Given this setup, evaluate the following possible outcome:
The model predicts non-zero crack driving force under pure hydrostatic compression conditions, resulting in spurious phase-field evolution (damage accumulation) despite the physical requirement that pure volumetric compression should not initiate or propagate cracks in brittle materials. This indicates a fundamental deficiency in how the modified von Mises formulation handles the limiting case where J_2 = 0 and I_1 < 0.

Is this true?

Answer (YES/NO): YES